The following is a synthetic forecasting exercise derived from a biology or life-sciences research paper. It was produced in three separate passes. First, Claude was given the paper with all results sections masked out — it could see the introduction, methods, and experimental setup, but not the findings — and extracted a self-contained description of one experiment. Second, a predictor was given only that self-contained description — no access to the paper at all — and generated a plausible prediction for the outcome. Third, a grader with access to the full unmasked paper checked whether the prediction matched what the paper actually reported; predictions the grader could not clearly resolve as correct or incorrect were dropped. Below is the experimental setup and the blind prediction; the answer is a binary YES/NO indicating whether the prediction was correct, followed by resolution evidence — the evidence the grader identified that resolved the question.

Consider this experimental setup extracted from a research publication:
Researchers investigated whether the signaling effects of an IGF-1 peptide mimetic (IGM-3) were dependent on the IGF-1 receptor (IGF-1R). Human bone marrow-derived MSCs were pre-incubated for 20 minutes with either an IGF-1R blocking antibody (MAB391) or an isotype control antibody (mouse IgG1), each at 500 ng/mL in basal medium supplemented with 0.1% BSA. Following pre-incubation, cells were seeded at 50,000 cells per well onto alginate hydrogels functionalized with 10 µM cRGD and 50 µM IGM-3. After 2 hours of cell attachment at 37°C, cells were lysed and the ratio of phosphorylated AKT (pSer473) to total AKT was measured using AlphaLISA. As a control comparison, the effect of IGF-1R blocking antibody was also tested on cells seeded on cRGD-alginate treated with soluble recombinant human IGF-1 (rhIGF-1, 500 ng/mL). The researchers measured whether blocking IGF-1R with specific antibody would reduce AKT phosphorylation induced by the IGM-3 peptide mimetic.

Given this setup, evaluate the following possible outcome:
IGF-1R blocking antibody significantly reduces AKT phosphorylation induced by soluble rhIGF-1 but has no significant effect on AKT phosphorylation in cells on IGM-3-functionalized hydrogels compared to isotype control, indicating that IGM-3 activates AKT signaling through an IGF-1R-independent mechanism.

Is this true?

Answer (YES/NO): NO